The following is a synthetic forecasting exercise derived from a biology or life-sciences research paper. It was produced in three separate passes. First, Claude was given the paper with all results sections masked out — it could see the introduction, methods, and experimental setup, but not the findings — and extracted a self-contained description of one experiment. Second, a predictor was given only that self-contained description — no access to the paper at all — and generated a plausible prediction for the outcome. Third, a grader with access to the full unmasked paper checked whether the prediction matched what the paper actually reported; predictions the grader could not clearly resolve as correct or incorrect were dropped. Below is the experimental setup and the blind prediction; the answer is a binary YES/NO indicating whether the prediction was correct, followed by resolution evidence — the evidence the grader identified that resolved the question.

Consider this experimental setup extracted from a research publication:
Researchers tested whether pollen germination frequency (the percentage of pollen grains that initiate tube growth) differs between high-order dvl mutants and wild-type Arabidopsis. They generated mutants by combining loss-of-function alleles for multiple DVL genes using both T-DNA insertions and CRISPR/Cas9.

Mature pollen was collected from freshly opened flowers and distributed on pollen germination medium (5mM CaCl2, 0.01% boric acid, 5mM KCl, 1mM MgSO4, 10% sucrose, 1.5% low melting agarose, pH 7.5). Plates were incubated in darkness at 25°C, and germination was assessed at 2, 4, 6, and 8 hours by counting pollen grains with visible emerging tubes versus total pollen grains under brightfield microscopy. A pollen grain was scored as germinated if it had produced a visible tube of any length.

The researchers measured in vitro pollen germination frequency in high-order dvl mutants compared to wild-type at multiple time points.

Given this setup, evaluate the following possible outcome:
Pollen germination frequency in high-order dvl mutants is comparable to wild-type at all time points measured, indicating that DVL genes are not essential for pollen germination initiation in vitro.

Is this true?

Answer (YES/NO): YES